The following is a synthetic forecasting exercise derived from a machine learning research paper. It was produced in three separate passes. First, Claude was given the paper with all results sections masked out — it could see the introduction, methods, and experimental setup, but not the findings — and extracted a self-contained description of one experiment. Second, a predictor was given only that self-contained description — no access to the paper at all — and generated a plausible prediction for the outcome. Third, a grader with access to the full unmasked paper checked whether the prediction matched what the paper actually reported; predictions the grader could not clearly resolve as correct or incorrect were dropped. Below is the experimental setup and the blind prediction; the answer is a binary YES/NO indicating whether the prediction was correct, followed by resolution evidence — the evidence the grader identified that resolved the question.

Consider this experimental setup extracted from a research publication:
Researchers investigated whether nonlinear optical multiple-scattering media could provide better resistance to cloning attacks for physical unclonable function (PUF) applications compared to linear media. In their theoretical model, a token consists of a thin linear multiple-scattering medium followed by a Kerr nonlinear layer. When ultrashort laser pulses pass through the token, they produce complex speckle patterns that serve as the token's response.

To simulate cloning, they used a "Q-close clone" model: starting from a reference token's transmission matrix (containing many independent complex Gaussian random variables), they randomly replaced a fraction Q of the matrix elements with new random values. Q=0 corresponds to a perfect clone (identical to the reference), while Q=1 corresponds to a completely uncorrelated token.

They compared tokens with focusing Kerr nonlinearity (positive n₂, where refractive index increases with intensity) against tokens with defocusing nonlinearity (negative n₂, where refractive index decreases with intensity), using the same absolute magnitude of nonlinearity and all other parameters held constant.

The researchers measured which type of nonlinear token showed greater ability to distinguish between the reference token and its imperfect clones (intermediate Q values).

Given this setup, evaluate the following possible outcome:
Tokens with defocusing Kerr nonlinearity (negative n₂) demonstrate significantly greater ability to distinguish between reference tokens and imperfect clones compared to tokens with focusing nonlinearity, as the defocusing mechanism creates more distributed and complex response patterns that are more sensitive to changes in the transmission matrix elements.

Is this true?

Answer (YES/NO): NO